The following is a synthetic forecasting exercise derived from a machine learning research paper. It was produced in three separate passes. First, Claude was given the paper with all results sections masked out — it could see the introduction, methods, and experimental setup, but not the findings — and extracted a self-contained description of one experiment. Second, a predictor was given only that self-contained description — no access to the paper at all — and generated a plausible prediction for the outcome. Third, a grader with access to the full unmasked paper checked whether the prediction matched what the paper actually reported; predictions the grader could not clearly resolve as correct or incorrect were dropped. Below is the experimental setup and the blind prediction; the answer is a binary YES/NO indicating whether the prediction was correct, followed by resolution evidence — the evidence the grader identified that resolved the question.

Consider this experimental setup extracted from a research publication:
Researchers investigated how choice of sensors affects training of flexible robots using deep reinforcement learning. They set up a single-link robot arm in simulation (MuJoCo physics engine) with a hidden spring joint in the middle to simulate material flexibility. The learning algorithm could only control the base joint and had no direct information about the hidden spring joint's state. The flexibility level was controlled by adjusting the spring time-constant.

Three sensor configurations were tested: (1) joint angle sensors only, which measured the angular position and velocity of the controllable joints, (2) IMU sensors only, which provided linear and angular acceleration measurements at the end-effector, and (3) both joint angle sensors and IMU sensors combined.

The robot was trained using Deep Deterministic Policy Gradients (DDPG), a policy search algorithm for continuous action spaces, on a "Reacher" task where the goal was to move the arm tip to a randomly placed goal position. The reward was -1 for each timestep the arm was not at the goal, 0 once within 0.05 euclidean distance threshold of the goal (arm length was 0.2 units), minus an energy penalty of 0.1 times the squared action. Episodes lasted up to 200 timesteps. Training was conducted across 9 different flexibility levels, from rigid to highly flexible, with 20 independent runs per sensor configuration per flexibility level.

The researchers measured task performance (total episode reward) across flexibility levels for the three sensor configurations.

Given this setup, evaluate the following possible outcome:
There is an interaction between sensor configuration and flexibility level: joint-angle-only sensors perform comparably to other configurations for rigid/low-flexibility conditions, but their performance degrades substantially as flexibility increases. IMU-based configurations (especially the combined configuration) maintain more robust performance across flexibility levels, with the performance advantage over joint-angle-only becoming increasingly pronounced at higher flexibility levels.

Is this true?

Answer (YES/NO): NO